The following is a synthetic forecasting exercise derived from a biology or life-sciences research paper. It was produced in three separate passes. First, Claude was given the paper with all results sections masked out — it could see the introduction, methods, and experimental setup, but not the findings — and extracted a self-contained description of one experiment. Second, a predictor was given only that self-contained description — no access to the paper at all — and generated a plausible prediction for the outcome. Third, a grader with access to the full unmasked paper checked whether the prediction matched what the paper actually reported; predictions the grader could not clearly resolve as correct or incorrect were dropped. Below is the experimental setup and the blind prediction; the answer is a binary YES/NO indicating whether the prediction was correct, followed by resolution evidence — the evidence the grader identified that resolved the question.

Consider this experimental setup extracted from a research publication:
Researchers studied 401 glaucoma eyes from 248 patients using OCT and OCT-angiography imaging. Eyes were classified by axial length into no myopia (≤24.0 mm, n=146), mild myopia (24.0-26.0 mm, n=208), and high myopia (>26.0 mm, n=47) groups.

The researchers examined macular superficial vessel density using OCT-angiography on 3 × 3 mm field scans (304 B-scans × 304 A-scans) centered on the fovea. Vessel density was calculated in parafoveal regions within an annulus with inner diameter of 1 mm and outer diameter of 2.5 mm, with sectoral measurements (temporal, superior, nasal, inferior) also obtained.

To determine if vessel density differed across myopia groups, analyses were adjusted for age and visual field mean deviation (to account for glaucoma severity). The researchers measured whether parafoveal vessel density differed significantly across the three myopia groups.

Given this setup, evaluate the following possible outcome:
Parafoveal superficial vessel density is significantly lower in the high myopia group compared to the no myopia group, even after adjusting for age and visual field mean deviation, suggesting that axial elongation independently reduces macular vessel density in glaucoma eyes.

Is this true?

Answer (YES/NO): NO